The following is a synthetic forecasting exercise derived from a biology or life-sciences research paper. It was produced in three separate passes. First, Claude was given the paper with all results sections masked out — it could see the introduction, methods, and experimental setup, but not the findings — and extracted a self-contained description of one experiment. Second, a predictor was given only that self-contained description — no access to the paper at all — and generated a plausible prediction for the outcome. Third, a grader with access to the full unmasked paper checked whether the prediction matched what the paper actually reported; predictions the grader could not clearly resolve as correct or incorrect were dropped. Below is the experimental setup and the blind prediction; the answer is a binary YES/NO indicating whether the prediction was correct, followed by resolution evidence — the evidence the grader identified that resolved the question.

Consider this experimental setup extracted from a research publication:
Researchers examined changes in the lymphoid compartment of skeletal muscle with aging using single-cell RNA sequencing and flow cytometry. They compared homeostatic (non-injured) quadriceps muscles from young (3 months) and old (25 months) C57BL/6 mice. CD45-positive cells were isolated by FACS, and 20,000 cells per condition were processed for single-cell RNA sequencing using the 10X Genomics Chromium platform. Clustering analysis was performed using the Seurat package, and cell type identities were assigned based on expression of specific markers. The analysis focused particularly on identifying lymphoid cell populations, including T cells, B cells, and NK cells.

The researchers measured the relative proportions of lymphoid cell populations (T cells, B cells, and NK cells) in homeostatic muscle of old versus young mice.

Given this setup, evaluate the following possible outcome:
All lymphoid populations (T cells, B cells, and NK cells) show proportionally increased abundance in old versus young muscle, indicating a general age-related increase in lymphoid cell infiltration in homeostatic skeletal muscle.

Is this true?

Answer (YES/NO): NO